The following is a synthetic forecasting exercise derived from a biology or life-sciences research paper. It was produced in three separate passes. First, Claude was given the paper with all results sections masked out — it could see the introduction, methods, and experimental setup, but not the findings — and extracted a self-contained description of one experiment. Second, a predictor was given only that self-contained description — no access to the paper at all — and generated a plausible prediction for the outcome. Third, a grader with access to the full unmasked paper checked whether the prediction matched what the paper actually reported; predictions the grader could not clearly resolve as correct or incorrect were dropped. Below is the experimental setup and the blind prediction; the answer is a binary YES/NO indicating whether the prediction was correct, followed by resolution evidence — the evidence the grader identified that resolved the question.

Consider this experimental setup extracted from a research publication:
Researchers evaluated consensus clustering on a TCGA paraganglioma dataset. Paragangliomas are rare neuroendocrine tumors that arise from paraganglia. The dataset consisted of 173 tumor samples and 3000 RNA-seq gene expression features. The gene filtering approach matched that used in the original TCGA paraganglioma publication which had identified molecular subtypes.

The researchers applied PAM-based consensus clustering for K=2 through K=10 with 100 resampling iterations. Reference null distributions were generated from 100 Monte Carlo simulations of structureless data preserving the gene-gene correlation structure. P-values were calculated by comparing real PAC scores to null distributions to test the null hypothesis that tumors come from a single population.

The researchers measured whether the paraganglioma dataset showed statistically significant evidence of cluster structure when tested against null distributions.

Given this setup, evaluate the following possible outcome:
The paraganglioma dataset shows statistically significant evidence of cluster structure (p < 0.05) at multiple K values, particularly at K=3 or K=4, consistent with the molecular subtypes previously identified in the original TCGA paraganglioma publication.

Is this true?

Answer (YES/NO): NO